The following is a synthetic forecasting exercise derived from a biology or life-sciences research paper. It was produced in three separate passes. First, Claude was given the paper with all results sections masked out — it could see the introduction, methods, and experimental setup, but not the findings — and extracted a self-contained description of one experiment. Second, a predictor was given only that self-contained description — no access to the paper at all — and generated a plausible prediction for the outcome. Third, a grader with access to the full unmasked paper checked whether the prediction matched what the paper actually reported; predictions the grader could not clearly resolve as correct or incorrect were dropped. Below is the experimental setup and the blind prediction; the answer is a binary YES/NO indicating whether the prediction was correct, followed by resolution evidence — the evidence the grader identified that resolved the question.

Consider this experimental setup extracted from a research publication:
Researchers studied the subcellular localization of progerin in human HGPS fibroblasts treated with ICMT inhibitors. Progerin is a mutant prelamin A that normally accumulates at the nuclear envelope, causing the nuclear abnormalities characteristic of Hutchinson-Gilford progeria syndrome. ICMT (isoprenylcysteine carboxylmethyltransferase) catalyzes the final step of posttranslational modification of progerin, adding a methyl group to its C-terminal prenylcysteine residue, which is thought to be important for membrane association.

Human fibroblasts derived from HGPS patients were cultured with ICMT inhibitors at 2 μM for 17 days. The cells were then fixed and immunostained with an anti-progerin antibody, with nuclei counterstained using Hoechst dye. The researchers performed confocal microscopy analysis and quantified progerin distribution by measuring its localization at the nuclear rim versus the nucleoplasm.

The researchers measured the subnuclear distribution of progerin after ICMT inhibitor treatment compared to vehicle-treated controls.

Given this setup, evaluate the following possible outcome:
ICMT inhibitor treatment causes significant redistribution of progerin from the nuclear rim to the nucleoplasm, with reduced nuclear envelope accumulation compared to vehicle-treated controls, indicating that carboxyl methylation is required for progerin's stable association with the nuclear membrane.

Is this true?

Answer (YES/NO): YES